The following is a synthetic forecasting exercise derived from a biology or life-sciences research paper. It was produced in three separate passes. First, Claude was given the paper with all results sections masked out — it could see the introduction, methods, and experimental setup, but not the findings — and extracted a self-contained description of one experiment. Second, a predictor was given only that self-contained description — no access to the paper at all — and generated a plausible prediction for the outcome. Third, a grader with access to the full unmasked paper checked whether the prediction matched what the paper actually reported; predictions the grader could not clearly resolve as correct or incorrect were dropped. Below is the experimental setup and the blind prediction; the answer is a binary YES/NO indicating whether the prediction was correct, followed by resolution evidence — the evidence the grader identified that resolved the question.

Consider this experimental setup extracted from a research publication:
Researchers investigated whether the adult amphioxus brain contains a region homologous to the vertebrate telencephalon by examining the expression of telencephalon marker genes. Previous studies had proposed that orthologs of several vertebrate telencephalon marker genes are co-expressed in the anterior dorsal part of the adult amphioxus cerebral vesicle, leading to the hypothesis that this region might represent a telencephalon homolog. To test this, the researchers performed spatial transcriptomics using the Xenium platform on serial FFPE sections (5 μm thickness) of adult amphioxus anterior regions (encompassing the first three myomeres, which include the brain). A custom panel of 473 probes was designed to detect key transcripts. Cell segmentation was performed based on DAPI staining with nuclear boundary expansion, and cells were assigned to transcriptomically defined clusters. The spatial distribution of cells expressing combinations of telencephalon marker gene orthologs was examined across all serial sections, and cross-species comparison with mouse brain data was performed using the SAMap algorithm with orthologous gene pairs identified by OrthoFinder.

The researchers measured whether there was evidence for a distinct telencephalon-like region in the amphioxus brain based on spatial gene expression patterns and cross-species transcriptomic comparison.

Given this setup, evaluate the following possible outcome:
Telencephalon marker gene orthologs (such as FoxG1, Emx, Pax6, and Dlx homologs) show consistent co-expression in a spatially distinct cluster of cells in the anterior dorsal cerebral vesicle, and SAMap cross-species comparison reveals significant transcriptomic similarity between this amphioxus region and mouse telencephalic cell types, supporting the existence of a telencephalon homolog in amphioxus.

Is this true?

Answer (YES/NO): NO